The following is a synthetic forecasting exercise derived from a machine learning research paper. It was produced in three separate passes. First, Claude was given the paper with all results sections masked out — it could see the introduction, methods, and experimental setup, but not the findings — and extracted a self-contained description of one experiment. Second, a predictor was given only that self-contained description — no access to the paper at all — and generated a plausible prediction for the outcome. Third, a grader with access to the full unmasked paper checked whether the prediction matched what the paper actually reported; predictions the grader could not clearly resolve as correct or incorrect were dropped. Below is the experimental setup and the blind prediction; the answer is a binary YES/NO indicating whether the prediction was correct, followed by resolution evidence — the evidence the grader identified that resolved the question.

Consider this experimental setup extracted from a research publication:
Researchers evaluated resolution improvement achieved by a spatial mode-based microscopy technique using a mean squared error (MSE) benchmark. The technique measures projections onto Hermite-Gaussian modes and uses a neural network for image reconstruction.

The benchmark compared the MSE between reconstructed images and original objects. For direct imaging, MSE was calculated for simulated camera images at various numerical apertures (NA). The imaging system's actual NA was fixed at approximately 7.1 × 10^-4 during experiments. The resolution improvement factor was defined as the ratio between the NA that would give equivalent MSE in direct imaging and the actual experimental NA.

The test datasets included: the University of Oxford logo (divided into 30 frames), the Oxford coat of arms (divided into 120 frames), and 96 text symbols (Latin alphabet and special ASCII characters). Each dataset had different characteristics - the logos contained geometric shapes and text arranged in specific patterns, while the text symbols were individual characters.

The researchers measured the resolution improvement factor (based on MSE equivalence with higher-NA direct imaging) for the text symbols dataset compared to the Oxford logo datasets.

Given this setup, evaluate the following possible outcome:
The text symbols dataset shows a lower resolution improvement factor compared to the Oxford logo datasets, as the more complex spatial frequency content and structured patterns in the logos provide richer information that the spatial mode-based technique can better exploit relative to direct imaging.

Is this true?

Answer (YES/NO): NO